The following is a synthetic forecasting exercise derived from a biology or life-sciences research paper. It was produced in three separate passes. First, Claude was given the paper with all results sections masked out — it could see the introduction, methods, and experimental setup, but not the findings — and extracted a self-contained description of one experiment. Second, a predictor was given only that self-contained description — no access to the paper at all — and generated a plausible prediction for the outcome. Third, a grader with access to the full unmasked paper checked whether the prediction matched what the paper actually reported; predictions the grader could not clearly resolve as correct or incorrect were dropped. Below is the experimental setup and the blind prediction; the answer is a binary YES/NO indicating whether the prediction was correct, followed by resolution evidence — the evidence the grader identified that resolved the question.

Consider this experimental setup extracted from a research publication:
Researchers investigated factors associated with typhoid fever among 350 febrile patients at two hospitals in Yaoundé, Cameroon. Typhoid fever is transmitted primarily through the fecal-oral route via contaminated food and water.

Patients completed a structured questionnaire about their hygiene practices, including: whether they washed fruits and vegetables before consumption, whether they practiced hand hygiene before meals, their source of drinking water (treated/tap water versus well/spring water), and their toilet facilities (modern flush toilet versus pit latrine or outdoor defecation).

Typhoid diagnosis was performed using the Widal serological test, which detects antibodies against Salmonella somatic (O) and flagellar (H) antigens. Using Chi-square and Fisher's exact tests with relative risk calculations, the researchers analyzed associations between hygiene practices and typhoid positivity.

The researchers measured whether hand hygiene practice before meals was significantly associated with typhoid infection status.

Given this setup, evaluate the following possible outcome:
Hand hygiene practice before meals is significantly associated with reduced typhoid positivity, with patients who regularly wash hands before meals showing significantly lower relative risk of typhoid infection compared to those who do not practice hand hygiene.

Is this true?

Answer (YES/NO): NO